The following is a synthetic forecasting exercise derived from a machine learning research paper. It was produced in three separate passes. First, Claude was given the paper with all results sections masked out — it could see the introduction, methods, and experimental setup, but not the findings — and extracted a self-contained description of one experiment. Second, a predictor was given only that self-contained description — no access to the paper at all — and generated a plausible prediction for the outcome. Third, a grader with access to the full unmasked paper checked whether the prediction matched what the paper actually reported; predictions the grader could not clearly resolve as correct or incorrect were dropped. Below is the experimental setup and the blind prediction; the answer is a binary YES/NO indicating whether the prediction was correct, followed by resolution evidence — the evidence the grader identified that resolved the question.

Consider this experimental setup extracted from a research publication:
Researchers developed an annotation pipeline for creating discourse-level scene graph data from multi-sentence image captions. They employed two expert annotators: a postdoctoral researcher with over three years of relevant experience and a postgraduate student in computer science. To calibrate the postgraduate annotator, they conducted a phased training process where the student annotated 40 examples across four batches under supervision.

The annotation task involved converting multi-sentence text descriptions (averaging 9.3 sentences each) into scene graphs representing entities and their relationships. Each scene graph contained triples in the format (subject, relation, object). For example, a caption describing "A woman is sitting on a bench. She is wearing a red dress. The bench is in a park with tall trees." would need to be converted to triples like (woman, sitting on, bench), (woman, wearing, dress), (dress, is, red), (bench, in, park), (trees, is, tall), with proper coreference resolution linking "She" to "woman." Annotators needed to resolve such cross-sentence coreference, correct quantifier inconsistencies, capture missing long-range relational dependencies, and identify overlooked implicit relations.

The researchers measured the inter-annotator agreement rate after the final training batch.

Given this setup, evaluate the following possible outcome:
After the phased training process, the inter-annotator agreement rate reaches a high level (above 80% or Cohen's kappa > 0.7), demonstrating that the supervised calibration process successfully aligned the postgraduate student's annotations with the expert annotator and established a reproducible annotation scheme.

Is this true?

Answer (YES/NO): YES